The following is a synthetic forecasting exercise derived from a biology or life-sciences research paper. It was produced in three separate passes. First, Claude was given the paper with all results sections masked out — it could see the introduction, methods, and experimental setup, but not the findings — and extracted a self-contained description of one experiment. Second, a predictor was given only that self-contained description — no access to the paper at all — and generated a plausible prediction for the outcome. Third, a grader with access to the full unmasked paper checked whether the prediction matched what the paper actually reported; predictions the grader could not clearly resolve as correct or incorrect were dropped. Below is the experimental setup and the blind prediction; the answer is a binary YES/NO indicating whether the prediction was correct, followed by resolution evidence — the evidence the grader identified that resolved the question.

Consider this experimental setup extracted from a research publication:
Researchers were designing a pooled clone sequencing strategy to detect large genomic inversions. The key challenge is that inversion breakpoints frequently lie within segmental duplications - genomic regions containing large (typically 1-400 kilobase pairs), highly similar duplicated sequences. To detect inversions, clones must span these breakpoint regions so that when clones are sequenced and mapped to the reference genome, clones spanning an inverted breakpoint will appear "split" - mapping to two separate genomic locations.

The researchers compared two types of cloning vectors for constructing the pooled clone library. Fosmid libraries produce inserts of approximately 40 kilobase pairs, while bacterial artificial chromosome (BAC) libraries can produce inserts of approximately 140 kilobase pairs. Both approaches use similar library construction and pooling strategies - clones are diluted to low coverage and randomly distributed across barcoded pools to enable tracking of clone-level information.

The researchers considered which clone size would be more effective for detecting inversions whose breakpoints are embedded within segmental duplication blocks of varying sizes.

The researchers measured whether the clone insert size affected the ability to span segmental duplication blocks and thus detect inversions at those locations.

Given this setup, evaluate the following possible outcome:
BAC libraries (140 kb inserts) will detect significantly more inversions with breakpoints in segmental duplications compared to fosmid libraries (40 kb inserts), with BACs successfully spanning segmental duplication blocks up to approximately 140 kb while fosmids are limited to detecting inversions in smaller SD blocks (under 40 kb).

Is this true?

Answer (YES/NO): NO